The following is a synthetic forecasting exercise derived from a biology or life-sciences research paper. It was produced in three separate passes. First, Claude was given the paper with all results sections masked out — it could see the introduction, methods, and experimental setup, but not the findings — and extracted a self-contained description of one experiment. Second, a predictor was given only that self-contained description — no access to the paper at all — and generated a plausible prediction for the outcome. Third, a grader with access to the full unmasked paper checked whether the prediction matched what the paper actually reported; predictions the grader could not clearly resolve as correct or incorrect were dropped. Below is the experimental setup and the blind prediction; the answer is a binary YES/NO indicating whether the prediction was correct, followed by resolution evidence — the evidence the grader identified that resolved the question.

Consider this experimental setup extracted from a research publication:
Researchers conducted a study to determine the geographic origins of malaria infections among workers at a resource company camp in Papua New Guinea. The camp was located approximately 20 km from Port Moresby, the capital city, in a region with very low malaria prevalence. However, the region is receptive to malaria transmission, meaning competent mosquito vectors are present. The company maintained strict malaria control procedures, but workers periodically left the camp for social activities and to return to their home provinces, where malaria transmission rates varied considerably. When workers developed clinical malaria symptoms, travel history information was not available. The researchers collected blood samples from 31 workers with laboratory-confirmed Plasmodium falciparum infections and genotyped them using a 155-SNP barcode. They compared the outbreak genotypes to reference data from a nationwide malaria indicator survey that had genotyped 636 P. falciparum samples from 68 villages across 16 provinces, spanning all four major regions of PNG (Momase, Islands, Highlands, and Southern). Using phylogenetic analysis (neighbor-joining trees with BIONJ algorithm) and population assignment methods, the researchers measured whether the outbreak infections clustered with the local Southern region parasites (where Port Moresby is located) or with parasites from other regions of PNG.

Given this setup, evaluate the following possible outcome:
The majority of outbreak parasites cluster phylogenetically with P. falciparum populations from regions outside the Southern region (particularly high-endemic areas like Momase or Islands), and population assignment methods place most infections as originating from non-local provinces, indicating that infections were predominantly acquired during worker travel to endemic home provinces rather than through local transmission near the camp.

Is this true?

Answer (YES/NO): NO